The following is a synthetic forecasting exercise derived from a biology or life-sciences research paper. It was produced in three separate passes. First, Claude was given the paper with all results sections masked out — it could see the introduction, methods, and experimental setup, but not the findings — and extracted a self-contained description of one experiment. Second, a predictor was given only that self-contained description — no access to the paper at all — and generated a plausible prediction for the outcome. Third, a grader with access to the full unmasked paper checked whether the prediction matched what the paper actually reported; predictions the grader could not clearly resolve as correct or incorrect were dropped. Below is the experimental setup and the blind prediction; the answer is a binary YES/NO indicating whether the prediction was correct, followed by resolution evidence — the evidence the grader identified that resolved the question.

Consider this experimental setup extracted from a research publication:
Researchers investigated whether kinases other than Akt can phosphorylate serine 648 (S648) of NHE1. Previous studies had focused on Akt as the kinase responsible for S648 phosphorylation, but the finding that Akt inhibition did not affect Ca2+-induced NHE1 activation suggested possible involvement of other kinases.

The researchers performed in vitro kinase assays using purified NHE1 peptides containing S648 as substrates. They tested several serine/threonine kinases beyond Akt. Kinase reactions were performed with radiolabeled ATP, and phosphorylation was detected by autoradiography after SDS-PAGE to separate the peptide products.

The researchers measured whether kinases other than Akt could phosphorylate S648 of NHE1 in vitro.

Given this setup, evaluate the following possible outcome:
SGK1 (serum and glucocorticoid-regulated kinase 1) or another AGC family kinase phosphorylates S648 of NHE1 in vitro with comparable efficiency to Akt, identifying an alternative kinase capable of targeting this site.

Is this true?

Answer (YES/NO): NO